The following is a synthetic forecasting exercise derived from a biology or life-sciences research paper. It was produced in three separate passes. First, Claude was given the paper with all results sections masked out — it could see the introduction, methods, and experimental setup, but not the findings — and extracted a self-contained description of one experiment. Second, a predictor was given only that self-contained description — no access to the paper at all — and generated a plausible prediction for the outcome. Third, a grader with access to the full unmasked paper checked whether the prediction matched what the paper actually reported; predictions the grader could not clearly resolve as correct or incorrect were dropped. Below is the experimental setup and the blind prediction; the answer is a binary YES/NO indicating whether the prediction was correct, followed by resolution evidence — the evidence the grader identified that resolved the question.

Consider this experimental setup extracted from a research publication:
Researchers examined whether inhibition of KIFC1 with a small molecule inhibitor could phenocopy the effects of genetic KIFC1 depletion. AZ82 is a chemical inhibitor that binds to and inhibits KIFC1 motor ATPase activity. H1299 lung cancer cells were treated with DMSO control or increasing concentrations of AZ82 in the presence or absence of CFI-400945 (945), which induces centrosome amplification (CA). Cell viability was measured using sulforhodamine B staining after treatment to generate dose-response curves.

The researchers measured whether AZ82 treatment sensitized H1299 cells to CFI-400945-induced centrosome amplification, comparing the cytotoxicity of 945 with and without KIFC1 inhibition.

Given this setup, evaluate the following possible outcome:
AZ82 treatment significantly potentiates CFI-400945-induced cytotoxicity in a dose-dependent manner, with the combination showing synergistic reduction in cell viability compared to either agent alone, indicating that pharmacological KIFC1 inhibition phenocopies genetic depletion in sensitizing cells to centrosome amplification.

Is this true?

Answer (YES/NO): NO